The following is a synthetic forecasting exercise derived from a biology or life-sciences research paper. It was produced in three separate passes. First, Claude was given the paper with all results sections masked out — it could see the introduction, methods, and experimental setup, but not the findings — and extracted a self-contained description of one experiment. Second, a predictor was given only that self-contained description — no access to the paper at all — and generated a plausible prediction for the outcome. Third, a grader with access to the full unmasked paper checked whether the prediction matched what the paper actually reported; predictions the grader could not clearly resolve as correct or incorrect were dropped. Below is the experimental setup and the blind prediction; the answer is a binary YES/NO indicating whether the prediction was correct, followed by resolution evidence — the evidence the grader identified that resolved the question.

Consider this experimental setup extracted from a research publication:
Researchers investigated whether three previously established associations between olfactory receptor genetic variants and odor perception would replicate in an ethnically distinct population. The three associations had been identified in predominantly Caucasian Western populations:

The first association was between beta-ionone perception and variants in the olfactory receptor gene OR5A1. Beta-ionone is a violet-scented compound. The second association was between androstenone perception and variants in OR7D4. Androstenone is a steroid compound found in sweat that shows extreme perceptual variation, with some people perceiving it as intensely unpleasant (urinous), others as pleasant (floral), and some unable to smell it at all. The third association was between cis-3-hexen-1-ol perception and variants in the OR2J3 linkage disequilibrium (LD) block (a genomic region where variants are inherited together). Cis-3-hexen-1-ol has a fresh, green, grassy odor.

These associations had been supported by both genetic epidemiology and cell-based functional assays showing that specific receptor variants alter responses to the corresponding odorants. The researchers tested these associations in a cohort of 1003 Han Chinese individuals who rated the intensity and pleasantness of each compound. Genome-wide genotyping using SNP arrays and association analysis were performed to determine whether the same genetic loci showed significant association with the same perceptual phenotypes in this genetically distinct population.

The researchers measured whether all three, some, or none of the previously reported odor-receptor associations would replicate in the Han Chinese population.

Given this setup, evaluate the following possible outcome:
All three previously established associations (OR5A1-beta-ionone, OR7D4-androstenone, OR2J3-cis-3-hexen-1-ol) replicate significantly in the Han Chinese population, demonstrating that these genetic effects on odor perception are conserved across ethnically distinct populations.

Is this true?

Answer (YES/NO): YES